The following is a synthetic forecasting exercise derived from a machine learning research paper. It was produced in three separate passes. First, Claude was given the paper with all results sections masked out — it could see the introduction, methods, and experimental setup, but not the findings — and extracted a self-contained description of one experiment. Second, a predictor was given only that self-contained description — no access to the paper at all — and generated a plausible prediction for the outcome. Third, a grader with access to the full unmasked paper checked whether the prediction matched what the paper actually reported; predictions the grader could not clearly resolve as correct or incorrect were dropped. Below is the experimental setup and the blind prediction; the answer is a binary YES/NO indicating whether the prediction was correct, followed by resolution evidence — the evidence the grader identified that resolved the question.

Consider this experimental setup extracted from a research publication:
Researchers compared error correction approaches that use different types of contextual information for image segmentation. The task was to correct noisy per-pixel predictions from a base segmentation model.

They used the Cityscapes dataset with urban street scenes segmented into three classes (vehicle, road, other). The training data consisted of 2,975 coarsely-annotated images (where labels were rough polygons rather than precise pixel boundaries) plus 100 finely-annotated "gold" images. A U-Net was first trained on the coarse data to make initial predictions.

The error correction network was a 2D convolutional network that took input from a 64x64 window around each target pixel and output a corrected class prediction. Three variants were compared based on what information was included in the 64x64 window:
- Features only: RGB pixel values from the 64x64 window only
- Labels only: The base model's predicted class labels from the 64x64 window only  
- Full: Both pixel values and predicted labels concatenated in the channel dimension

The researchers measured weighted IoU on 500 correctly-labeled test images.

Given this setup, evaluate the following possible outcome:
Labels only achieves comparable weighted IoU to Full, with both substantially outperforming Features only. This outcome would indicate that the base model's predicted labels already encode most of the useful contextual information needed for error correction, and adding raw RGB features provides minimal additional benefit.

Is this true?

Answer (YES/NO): NO